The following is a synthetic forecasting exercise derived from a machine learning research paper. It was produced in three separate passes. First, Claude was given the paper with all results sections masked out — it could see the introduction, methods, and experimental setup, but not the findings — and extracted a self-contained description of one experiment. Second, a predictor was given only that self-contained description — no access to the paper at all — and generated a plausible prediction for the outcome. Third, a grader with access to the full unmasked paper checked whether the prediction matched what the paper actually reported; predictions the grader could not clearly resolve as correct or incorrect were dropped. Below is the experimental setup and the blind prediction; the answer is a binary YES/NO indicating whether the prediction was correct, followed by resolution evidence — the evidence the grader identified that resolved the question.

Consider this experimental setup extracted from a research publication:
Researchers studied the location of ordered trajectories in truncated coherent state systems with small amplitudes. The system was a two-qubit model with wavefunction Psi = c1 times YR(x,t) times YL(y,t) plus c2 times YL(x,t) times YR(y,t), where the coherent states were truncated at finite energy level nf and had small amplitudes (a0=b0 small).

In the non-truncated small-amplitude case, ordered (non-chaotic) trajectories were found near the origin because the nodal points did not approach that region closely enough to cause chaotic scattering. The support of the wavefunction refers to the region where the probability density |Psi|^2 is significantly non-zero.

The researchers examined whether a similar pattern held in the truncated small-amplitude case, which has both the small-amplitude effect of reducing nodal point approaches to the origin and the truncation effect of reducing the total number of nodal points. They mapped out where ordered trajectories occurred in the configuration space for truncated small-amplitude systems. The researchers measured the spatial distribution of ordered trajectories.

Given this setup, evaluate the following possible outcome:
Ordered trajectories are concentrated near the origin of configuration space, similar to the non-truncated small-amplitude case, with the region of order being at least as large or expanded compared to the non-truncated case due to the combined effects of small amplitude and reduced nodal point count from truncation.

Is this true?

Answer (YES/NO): NO